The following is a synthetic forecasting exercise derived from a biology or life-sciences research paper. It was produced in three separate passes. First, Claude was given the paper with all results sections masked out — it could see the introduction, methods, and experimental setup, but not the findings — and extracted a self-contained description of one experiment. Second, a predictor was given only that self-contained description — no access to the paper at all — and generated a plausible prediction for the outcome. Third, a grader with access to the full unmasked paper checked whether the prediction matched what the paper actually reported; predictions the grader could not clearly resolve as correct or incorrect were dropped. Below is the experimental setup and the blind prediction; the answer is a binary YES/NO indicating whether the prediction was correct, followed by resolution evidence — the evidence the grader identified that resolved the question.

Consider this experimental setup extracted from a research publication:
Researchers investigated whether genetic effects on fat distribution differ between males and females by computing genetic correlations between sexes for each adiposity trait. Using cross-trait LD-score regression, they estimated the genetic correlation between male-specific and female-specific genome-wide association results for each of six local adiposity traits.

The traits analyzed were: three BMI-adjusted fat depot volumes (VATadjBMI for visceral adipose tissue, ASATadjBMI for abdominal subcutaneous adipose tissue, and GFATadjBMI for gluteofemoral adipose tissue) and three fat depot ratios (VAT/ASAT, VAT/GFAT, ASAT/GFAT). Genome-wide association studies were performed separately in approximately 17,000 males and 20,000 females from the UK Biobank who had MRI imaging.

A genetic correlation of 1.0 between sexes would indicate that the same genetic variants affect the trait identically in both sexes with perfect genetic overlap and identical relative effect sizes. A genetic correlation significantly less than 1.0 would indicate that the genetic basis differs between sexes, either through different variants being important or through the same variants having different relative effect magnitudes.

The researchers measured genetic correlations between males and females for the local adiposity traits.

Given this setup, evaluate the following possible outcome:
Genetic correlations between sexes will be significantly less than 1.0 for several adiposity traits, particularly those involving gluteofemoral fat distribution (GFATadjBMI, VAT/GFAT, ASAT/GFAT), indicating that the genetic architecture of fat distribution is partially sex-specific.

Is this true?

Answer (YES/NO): YES